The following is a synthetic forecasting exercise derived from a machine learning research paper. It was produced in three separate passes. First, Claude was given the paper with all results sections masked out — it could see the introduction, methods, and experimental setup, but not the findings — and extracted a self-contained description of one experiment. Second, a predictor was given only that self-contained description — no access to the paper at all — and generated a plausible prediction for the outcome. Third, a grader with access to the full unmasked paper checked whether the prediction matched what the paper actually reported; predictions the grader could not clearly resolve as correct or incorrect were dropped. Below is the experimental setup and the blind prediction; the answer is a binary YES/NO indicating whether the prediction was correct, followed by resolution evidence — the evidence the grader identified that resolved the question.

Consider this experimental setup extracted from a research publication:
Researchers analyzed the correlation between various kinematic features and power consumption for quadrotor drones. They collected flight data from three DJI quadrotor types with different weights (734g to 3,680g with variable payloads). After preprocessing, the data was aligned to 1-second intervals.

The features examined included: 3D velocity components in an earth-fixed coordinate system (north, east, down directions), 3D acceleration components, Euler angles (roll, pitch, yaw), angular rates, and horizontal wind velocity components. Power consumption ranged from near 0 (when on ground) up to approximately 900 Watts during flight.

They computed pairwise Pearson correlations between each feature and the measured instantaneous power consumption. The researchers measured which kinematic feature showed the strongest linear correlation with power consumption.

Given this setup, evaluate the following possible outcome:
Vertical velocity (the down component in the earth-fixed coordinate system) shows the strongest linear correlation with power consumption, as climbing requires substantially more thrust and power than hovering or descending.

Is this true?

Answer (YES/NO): NO